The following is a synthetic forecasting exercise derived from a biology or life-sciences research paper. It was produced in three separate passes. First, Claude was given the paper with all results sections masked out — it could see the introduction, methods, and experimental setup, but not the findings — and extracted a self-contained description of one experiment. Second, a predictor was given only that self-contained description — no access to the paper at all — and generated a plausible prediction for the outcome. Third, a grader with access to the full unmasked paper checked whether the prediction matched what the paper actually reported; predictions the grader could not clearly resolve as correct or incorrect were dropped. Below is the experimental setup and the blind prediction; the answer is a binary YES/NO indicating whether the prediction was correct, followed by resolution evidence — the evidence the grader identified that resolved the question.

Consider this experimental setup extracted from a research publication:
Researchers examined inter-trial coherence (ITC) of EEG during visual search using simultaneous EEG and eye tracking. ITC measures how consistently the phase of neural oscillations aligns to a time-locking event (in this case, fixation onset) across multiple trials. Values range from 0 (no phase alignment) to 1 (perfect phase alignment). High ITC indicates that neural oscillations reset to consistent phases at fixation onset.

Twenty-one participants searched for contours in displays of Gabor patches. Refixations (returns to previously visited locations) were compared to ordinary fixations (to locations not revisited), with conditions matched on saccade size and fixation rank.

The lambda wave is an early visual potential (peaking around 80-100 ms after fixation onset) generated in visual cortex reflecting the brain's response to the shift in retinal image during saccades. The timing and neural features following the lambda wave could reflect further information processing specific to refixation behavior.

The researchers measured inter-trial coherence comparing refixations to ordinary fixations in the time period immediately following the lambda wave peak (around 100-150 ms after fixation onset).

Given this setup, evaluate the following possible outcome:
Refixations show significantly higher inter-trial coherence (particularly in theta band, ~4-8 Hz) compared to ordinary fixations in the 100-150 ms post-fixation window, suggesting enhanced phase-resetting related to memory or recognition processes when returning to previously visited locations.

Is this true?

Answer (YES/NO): NO